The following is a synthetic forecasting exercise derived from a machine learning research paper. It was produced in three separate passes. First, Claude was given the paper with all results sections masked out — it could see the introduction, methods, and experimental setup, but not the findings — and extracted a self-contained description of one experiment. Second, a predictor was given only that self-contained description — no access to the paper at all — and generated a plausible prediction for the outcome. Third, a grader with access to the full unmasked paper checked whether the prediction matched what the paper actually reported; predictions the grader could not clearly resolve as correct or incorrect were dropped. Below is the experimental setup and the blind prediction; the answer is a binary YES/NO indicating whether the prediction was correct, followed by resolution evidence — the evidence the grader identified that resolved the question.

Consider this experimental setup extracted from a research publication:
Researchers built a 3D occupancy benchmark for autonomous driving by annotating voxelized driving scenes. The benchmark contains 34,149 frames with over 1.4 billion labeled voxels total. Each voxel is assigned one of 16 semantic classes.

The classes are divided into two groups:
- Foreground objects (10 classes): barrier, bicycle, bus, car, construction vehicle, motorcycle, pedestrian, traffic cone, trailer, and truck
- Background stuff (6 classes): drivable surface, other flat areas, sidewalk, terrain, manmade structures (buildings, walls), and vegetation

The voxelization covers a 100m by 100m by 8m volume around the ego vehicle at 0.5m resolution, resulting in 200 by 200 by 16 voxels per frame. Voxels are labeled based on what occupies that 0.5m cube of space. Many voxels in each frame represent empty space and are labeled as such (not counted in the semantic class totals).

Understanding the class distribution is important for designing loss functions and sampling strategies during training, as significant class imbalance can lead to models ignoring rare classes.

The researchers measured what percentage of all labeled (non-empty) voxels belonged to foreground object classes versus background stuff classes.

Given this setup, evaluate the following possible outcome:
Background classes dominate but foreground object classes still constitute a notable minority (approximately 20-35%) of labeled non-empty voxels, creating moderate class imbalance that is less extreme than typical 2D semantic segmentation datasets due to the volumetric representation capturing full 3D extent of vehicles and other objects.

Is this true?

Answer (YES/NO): NO